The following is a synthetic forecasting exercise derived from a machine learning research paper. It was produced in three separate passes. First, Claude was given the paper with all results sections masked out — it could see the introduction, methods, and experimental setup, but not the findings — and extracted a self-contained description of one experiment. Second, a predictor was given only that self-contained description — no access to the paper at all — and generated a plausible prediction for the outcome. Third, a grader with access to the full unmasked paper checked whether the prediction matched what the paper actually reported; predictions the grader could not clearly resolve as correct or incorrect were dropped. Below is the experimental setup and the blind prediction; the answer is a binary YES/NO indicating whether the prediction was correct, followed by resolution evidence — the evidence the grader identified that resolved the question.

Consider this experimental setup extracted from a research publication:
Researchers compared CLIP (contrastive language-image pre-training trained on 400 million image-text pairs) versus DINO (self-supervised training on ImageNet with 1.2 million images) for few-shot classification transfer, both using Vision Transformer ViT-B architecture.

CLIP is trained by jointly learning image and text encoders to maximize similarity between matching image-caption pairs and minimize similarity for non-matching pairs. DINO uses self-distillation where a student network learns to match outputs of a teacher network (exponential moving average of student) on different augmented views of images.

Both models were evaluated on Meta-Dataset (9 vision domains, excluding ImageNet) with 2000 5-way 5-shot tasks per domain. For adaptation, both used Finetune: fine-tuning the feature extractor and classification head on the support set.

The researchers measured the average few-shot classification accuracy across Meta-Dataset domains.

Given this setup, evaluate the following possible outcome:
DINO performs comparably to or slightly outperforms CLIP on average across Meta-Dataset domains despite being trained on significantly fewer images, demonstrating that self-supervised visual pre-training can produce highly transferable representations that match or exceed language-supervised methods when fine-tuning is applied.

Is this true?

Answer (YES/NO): NO